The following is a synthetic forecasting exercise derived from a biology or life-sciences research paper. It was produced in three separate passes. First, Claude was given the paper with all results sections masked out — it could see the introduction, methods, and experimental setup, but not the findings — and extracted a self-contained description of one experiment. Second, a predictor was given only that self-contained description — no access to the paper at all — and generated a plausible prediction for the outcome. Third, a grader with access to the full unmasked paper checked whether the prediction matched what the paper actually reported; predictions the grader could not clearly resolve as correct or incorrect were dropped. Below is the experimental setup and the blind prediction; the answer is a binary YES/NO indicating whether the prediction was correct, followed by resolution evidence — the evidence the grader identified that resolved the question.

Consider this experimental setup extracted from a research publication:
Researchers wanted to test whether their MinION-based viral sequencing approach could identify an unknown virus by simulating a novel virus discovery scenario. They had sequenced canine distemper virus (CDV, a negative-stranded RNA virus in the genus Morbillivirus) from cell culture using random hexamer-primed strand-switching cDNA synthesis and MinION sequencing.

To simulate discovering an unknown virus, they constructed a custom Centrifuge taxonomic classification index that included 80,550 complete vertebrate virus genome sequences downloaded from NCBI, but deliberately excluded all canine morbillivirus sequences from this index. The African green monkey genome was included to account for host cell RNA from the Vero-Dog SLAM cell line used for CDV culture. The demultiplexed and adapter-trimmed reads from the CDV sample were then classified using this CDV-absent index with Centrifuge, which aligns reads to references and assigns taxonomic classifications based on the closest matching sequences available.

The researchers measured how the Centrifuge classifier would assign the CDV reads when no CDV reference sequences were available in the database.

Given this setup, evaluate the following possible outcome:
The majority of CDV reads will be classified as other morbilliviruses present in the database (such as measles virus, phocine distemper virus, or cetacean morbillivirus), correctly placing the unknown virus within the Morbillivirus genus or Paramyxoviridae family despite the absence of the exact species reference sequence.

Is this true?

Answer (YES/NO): NO